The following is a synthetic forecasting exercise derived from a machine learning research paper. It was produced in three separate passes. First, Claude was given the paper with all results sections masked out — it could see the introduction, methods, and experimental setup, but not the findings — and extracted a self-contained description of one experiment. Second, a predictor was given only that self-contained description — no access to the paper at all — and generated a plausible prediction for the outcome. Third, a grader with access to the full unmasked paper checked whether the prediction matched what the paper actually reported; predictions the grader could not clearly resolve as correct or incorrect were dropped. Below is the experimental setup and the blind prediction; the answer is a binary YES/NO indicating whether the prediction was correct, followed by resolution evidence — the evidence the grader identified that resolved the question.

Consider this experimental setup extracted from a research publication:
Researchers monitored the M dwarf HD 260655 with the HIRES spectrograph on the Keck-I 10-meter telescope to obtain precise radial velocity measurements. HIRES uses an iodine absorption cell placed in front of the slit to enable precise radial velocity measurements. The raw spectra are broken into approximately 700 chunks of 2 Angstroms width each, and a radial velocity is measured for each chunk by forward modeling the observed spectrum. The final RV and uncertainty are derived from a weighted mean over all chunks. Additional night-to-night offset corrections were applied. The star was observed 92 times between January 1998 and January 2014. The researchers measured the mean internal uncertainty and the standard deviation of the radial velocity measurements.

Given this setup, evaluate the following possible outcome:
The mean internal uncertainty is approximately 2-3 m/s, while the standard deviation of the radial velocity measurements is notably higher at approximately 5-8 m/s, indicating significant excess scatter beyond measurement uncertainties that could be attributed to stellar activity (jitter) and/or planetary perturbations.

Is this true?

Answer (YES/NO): NO